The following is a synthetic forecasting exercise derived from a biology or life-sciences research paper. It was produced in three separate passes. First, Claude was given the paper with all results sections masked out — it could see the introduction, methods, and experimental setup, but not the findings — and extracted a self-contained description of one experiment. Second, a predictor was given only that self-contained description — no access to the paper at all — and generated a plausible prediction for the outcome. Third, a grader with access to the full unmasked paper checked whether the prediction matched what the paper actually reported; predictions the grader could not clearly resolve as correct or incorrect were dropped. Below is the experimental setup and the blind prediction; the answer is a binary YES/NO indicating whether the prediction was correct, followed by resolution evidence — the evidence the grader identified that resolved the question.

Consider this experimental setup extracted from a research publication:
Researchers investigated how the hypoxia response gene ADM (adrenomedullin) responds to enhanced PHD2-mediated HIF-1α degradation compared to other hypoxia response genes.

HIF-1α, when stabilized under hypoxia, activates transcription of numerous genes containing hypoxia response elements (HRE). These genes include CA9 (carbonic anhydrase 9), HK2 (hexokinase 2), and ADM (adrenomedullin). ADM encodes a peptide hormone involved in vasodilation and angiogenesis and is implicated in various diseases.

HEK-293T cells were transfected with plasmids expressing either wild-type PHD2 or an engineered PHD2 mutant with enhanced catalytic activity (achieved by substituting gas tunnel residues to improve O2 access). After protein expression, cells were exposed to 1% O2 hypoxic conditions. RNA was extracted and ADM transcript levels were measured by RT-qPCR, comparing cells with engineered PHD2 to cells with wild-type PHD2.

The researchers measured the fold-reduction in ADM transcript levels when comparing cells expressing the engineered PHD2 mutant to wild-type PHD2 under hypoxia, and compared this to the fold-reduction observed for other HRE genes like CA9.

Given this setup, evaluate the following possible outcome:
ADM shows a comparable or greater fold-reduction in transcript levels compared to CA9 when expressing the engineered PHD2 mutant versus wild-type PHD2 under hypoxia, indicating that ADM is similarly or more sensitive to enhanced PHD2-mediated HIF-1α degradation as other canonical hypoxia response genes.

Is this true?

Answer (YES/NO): NO